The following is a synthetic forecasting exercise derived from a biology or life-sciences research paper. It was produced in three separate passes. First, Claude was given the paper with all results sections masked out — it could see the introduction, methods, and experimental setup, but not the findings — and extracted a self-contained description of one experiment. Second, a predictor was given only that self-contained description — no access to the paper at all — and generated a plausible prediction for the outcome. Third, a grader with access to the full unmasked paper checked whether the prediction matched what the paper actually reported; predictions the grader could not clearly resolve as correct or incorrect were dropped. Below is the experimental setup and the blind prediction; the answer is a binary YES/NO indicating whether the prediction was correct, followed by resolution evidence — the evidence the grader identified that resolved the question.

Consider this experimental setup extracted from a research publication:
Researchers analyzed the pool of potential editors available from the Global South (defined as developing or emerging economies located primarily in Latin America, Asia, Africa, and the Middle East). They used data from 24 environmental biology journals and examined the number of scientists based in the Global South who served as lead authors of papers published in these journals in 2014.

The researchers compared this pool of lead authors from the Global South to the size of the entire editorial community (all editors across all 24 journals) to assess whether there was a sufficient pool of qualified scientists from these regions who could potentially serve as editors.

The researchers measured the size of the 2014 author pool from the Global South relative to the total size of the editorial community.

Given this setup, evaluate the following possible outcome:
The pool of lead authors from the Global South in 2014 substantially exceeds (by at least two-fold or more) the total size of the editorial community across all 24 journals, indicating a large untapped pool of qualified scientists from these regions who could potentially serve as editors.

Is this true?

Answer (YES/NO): YES